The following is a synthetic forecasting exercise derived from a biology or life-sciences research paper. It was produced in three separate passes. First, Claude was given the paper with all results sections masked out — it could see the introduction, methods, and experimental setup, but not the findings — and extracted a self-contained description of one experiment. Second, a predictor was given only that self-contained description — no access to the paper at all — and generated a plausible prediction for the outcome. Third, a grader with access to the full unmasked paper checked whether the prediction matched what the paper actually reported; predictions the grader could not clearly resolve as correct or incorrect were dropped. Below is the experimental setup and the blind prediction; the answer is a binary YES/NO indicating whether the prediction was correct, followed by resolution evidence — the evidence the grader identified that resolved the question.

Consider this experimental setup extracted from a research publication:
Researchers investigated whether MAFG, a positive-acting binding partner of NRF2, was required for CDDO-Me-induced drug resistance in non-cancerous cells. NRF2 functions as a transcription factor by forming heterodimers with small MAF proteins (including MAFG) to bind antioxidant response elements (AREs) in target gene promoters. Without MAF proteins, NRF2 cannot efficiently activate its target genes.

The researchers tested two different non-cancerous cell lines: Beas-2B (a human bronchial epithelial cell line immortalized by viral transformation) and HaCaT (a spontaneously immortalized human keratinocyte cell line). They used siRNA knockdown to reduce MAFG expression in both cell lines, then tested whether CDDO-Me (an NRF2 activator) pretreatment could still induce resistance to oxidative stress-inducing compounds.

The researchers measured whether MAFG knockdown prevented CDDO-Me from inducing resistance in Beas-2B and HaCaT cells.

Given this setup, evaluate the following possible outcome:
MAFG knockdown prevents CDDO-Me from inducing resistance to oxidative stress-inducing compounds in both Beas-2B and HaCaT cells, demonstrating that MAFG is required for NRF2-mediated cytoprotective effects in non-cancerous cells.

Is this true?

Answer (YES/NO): NO